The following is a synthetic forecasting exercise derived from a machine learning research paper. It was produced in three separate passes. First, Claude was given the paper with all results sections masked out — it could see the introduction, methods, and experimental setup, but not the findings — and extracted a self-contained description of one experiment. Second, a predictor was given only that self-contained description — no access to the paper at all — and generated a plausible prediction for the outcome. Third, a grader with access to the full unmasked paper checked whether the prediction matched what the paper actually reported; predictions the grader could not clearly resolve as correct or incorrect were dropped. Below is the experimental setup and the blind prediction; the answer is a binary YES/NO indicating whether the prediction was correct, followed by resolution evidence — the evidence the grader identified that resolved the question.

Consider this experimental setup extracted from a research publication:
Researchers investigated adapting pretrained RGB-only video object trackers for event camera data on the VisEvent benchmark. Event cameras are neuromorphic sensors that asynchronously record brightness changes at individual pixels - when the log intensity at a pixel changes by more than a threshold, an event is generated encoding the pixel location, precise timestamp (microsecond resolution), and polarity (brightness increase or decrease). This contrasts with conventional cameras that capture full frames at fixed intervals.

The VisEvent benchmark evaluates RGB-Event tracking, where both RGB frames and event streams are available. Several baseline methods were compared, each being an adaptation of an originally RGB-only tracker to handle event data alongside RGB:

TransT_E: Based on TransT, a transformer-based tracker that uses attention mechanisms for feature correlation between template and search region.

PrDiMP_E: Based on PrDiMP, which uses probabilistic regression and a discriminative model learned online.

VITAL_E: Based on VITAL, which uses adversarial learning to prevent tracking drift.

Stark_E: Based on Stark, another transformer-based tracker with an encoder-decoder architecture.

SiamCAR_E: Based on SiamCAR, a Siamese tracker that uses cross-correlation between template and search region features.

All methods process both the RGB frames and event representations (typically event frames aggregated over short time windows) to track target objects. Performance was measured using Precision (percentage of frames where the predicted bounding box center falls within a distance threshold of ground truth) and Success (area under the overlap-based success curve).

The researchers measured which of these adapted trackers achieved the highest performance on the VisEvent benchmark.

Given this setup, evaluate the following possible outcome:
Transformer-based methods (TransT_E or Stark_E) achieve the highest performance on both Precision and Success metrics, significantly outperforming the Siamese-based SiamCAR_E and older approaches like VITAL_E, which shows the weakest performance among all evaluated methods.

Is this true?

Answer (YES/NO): NO